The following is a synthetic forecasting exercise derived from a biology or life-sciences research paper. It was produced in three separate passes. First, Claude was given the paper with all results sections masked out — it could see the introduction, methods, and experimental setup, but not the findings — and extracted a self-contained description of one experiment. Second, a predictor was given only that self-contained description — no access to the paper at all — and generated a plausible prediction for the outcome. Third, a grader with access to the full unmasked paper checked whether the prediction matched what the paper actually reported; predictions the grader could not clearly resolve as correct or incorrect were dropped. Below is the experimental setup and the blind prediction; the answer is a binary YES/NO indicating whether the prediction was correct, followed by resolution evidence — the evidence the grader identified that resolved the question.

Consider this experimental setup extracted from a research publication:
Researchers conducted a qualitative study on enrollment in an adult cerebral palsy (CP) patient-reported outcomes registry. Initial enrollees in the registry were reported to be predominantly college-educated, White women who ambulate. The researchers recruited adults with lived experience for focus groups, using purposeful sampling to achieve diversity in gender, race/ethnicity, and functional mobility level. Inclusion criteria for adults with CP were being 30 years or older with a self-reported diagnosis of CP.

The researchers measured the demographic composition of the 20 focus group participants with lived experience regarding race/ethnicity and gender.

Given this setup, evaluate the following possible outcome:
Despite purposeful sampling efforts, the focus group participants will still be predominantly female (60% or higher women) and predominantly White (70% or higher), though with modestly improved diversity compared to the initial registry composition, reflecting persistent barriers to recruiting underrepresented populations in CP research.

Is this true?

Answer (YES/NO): NO